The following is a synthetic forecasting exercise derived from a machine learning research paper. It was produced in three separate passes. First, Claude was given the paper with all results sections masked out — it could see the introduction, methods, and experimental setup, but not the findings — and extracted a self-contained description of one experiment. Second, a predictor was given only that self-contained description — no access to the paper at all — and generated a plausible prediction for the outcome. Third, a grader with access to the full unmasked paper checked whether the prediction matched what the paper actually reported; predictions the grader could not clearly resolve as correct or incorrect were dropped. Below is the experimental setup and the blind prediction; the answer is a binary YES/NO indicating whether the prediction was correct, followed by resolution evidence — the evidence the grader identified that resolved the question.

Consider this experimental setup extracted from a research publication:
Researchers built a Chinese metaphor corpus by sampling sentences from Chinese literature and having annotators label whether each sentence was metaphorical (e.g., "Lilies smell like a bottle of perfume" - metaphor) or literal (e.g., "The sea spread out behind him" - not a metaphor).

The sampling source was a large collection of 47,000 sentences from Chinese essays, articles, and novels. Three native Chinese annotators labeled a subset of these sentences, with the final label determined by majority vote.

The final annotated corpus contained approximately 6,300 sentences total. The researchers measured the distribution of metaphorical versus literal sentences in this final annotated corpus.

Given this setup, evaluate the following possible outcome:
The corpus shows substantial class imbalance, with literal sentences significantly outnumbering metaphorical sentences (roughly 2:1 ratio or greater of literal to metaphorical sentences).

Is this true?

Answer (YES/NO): NO